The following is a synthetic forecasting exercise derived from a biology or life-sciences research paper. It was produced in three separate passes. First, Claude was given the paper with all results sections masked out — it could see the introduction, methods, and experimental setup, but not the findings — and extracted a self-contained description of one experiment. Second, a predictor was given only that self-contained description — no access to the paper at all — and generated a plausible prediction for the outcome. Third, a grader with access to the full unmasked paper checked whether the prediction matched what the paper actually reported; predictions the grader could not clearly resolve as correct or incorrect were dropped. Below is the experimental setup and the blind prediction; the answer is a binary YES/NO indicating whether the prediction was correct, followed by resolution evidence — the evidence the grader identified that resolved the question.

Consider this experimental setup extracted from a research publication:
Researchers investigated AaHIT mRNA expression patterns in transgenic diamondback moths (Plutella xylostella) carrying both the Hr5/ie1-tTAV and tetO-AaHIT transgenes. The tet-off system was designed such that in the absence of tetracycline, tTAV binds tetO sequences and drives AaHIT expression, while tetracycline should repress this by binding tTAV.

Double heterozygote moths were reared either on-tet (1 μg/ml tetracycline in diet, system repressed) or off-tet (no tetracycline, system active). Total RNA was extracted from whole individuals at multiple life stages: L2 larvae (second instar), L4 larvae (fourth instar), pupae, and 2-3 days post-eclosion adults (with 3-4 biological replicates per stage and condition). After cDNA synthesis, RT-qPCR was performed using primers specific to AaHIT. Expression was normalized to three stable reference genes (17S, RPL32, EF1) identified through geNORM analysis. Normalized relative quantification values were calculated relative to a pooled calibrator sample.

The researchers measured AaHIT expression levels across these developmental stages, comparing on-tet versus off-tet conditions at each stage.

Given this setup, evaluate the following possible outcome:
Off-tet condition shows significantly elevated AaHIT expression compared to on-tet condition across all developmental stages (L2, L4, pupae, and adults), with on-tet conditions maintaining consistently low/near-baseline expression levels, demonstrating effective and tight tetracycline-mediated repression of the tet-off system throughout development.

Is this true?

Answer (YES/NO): NO